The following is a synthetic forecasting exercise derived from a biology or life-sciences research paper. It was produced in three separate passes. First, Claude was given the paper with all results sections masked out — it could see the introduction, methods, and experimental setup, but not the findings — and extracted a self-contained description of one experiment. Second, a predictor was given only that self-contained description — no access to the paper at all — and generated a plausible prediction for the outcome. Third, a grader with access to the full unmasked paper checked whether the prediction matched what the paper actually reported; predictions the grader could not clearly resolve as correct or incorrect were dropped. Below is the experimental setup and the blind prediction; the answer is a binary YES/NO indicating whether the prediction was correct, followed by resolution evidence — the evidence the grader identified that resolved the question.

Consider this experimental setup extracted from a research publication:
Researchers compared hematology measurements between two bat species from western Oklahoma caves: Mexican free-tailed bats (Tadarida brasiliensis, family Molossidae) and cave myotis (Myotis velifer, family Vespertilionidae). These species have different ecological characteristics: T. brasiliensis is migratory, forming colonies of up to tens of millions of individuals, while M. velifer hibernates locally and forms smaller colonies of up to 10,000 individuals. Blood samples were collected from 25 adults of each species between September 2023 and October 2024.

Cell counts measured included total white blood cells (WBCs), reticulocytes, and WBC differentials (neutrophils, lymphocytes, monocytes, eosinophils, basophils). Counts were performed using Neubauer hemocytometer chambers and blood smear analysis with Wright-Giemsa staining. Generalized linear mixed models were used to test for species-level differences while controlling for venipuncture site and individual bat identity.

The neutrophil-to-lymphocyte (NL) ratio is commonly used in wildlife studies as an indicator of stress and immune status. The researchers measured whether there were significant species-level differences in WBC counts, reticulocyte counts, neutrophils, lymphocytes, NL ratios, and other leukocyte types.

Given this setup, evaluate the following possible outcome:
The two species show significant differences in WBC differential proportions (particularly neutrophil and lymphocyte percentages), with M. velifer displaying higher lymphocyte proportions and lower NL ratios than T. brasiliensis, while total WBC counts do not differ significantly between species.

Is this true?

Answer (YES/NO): NO